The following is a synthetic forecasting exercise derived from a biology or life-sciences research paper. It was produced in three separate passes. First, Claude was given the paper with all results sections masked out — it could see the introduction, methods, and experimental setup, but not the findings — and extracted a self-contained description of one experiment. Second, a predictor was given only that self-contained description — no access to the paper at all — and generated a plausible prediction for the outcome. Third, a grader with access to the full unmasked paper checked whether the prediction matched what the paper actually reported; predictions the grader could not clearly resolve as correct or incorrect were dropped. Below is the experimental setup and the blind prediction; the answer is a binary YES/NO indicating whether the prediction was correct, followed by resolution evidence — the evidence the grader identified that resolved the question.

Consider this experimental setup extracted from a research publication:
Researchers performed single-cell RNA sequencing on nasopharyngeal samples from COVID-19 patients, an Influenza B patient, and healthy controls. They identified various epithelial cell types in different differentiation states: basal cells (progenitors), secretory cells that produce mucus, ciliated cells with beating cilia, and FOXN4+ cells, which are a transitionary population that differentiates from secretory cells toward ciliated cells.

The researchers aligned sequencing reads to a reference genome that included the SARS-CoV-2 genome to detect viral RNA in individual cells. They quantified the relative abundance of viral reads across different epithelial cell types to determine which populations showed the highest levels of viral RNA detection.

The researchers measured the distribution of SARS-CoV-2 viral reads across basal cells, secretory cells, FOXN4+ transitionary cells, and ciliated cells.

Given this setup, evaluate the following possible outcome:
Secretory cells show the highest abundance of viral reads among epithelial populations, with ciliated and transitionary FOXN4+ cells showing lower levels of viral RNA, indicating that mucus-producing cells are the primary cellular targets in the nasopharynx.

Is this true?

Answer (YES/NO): NO